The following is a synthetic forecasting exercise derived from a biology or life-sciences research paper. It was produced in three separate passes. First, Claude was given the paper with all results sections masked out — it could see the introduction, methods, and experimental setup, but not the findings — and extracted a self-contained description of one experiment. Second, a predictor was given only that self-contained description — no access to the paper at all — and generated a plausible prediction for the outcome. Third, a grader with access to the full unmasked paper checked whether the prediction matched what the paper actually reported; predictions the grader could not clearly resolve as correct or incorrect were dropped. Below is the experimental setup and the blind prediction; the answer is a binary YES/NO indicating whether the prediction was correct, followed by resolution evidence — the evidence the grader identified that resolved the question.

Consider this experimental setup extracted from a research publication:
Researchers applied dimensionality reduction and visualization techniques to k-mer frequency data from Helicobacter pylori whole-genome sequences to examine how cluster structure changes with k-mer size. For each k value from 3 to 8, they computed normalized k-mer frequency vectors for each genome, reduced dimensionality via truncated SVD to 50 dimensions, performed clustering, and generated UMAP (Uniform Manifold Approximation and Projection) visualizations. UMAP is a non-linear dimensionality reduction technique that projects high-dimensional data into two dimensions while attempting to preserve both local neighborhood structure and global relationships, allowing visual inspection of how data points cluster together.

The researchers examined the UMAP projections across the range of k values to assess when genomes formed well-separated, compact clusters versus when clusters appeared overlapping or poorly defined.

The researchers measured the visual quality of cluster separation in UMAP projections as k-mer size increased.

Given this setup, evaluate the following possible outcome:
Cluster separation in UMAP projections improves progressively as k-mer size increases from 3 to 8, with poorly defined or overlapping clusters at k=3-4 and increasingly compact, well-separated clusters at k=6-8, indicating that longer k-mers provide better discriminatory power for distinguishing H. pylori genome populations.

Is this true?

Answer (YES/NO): YES